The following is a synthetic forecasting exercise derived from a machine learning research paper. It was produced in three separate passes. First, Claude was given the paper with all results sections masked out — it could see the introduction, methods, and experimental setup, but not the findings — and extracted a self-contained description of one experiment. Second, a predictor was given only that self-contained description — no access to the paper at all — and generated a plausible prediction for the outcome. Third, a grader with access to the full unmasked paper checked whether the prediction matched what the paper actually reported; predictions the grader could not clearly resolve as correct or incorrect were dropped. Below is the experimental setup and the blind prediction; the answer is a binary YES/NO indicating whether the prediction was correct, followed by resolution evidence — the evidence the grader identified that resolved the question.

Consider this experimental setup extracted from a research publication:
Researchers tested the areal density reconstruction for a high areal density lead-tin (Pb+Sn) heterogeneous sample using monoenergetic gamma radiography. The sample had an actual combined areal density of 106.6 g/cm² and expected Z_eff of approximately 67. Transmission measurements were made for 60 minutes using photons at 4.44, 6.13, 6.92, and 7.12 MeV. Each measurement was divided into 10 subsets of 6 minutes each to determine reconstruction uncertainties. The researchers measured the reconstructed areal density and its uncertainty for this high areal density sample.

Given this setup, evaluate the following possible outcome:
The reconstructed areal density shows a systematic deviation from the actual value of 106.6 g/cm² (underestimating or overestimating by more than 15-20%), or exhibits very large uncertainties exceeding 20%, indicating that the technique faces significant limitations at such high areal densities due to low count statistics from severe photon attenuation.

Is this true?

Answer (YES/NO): NO